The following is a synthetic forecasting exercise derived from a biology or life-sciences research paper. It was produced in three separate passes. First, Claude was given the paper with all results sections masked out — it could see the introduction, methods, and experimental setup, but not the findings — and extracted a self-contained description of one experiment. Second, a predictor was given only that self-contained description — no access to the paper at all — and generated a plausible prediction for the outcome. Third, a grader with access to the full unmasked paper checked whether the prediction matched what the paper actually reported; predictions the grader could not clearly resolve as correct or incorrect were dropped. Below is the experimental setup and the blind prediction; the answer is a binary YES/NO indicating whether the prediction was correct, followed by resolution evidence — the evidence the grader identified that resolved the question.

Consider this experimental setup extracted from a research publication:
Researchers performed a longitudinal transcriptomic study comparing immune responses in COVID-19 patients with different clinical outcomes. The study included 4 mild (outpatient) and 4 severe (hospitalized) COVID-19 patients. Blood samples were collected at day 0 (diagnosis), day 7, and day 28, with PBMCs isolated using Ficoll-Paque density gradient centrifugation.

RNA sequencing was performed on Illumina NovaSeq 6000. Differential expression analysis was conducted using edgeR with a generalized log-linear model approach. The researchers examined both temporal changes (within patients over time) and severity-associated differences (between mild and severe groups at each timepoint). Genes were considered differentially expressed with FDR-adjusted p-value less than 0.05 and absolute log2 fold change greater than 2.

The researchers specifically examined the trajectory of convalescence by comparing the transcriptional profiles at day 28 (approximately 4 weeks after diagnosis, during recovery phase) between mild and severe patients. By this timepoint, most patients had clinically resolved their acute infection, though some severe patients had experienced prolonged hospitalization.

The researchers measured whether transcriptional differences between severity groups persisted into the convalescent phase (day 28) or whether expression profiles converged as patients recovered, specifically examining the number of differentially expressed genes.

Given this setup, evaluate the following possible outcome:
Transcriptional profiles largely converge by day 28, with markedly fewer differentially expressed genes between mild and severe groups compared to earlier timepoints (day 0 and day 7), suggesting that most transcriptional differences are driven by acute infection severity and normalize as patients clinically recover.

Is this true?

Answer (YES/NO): YES